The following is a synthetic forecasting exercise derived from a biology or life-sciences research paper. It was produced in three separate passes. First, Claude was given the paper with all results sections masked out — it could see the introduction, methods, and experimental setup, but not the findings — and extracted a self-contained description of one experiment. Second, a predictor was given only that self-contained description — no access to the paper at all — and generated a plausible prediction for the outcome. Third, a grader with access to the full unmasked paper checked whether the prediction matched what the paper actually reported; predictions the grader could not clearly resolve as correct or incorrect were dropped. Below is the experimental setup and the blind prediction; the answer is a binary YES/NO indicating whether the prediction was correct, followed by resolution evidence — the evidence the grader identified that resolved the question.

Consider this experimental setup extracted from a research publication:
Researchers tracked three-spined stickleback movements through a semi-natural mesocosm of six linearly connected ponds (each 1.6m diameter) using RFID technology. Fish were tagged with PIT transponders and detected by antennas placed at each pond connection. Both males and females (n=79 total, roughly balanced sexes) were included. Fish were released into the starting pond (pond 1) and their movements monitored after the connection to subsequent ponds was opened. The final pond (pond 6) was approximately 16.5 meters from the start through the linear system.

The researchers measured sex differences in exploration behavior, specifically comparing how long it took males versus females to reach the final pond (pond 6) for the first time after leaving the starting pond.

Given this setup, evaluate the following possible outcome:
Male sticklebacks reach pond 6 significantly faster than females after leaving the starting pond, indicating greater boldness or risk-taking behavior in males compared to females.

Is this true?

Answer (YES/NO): NO